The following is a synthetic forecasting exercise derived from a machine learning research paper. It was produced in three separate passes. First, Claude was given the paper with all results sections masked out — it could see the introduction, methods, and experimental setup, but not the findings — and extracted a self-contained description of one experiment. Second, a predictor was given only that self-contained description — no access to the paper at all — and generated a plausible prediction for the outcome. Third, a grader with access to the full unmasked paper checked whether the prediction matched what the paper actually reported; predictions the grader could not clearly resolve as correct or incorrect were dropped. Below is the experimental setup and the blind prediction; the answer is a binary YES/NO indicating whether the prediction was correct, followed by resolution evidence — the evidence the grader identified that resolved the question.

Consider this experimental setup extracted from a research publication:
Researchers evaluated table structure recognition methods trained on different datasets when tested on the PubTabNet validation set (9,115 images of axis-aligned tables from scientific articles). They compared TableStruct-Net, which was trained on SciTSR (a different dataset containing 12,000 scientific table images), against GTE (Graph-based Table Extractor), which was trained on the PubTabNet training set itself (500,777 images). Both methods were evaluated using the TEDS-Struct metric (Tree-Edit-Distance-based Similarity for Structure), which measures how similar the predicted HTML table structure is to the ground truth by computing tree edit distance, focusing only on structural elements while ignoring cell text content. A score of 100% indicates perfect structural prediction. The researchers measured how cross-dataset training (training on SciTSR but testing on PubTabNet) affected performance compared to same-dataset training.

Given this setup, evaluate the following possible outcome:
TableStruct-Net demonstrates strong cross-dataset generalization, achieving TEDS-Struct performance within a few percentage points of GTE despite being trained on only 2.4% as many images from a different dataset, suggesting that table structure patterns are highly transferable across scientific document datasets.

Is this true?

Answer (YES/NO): YES